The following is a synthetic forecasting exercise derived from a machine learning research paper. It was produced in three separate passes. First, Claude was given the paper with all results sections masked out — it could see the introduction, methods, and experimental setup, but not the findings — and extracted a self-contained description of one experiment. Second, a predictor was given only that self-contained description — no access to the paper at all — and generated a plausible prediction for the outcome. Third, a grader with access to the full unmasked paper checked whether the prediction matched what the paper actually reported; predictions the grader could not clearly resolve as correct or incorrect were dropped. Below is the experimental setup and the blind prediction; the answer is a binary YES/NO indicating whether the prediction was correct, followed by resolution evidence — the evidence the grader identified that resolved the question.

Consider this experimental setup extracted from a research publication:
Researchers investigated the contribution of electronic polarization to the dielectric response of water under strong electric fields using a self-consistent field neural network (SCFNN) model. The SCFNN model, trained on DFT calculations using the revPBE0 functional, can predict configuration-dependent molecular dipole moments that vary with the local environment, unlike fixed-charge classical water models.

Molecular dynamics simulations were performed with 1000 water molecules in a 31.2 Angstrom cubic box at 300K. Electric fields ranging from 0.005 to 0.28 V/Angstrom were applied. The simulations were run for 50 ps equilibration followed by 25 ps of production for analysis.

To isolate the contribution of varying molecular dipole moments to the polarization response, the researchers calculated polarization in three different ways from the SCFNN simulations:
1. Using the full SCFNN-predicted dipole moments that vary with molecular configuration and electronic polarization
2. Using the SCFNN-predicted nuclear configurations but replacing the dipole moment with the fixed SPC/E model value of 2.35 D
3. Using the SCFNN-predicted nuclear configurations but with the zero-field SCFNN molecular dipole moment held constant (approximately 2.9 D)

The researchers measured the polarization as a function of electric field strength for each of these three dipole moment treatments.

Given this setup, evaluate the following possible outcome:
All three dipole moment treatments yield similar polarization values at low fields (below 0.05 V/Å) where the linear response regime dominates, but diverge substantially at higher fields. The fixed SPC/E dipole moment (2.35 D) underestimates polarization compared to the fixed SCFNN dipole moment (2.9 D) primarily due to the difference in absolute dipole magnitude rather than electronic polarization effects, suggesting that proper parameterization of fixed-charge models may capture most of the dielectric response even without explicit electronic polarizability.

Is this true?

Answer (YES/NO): NO